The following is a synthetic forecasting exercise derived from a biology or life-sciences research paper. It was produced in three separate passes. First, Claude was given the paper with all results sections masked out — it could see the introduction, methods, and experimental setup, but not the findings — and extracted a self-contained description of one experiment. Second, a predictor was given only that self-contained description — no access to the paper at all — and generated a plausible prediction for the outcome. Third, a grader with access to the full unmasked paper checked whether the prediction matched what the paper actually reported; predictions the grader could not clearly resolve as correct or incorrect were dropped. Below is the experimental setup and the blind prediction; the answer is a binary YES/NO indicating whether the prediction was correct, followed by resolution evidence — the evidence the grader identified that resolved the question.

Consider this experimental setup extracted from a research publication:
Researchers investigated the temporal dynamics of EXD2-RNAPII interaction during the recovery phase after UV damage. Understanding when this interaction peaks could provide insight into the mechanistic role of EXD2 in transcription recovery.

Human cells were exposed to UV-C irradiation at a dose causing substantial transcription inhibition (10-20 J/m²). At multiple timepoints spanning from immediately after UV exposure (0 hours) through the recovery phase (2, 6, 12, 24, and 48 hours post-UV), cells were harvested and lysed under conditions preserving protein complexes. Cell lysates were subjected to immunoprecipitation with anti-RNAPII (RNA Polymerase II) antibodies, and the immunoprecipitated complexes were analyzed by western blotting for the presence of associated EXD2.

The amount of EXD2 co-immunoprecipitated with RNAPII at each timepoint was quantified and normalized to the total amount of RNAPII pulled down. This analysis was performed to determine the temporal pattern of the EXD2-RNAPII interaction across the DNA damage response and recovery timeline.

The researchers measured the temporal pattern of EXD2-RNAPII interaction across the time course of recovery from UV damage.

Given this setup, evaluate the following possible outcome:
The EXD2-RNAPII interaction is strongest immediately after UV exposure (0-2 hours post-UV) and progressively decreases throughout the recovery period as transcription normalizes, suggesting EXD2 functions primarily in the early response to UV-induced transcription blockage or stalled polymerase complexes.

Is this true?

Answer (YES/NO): YES